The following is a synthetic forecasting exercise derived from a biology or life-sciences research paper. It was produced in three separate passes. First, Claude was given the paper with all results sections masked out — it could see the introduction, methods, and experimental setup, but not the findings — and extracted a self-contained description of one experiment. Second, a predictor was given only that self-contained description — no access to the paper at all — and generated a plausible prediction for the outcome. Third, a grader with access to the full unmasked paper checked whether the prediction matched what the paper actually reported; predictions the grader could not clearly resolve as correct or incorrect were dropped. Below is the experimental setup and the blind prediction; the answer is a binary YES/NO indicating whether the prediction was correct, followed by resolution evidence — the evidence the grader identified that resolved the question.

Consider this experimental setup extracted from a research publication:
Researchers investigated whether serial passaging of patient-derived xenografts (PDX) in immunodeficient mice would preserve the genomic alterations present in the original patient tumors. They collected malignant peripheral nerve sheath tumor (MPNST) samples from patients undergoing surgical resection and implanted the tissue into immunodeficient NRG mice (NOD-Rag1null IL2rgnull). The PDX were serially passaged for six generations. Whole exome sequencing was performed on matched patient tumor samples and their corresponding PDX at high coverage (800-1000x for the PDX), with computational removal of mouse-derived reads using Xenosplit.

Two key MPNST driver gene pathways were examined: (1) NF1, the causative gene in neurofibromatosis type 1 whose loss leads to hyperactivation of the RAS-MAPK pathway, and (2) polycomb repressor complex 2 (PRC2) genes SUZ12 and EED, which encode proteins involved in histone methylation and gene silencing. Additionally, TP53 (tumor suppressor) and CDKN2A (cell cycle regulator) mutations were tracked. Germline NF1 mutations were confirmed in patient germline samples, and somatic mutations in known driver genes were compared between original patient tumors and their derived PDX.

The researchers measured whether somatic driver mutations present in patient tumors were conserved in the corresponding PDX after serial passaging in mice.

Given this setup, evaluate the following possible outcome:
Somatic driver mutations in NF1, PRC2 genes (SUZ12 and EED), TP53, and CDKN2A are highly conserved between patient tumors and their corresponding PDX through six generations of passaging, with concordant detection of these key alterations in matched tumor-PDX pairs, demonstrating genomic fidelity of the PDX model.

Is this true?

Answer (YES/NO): NO